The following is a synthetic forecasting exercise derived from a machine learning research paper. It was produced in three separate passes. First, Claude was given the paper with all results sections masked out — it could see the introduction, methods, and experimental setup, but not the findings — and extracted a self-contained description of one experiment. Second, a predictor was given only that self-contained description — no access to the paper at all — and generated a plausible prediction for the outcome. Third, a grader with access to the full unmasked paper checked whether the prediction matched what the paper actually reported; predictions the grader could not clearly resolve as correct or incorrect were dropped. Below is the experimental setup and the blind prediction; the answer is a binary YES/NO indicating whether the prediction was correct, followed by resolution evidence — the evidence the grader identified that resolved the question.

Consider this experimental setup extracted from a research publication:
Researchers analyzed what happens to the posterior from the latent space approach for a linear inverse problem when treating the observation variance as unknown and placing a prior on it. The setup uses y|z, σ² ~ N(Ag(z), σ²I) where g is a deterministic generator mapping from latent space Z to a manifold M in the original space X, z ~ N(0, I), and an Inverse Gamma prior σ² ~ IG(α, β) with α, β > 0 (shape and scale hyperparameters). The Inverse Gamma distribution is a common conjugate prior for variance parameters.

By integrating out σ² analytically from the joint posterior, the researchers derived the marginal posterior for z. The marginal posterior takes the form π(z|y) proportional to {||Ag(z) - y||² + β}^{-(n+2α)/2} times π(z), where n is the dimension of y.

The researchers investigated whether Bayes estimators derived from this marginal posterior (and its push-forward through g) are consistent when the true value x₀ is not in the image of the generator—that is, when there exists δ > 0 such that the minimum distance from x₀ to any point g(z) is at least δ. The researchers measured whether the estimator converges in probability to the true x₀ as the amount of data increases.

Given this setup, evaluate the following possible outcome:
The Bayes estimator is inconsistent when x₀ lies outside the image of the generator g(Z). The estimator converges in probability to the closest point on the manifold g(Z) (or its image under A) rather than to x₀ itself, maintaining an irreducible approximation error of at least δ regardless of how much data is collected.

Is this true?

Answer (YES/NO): YES